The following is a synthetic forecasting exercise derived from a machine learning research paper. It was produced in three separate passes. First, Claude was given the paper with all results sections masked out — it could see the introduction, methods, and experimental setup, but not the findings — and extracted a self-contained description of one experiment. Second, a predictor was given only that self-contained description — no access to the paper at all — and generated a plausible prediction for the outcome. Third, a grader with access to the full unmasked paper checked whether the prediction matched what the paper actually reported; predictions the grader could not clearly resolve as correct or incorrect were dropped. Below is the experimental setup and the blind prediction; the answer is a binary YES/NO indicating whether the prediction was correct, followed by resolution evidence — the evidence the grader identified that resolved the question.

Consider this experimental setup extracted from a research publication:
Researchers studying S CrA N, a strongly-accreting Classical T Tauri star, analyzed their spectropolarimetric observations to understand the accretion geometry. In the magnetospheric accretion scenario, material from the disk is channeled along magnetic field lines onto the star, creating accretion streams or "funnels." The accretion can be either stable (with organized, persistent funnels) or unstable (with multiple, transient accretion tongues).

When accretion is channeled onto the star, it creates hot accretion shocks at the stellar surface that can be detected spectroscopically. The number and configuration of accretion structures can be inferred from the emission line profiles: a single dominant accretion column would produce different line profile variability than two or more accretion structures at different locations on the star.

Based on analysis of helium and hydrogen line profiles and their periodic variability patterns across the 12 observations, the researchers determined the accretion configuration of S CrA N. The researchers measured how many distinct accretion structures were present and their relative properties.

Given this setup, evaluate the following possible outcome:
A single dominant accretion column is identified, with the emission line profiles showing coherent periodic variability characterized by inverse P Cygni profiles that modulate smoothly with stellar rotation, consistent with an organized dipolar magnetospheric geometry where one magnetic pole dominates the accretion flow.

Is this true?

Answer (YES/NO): NO